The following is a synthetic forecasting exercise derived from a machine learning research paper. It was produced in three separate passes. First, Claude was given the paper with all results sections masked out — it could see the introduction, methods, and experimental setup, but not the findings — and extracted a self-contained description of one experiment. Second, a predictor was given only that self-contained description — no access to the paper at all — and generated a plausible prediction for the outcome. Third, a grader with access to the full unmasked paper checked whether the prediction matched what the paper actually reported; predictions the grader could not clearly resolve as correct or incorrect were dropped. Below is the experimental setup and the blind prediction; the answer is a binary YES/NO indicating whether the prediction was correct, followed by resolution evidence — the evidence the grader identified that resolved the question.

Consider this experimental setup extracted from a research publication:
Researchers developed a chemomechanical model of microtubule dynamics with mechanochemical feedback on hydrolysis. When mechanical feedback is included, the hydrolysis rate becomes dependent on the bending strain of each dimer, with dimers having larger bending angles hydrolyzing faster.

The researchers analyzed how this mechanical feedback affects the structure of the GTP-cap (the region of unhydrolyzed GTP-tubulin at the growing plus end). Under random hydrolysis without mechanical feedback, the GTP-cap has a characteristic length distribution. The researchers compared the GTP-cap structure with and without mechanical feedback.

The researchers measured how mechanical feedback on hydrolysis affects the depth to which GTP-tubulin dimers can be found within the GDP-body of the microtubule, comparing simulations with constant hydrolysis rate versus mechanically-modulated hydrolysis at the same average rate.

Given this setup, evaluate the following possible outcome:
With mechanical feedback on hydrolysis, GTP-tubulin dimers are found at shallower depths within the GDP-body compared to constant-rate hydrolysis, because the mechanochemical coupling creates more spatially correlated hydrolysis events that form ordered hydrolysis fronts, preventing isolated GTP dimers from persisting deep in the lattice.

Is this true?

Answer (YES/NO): NO